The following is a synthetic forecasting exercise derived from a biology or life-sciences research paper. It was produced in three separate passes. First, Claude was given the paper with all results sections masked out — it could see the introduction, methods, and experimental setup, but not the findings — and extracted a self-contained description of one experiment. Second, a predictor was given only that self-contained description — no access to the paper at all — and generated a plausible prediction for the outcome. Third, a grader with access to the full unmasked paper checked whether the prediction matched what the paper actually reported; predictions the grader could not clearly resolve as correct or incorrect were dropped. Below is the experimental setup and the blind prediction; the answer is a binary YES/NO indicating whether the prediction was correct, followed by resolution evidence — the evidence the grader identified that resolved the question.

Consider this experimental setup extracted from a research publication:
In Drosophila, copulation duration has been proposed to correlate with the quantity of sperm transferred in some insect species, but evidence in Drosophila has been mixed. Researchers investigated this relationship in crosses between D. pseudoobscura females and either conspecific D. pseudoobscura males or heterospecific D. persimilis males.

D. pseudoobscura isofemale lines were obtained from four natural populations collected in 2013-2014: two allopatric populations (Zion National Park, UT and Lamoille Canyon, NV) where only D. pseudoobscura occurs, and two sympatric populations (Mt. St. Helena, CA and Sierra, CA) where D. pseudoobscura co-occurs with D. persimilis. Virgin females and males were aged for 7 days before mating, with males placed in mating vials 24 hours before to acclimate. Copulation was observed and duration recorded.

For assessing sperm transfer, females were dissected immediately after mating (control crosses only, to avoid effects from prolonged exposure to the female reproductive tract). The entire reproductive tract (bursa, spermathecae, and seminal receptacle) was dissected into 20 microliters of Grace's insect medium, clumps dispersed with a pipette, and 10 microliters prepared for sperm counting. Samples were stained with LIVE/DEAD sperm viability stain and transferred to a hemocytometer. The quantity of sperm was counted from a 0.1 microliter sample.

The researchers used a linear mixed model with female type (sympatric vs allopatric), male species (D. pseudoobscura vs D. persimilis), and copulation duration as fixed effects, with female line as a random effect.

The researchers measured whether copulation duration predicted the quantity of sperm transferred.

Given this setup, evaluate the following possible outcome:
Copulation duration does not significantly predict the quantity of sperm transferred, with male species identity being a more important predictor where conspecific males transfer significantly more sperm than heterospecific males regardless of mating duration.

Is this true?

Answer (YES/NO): NO